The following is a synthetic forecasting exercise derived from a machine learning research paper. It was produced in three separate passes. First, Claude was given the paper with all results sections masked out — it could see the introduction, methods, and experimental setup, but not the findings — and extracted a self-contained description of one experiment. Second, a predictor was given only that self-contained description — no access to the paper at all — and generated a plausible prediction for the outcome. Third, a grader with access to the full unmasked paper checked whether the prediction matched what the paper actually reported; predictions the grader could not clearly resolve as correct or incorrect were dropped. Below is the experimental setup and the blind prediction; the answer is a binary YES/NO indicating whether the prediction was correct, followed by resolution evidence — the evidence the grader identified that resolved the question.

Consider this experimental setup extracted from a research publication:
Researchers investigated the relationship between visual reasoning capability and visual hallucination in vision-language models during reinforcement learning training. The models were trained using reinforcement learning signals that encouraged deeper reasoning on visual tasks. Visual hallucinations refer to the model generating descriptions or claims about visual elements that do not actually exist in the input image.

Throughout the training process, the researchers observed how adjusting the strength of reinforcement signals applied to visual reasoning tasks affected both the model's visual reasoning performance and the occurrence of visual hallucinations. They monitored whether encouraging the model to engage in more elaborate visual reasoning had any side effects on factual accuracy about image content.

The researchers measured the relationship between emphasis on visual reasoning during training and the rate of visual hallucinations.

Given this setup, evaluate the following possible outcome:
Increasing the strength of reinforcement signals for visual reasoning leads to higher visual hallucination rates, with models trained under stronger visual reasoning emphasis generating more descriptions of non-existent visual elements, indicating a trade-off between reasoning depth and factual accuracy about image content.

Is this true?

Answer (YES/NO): YES